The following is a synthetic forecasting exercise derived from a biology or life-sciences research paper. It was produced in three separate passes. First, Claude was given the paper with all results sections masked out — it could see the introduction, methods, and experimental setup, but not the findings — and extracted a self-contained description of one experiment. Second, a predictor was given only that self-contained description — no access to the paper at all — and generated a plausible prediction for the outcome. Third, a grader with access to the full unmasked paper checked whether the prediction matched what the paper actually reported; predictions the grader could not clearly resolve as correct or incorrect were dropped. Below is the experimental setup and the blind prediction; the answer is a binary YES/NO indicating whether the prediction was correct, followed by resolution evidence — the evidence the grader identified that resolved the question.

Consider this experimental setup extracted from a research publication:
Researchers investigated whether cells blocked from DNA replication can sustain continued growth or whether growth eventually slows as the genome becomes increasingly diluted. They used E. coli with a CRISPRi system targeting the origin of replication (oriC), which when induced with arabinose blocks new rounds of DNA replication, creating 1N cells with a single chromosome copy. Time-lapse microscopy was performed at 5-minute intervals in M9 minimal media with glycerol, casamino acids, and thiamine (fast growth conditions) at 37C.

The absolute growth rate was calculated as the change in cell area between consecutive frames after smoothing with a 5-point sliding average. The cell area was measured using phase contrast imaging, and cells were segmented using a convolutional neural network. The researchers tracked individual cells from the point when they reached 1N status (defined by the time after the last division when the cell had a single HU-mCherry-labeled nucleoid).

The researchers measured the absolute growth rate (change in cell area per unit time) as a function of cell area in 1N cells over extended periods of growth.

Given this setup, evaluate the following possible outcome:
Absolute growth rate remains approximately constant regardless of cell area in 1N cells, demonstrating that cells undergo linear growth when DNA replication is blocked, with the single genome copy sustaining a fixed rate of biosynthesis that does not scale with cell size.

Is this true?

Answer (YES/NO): NO